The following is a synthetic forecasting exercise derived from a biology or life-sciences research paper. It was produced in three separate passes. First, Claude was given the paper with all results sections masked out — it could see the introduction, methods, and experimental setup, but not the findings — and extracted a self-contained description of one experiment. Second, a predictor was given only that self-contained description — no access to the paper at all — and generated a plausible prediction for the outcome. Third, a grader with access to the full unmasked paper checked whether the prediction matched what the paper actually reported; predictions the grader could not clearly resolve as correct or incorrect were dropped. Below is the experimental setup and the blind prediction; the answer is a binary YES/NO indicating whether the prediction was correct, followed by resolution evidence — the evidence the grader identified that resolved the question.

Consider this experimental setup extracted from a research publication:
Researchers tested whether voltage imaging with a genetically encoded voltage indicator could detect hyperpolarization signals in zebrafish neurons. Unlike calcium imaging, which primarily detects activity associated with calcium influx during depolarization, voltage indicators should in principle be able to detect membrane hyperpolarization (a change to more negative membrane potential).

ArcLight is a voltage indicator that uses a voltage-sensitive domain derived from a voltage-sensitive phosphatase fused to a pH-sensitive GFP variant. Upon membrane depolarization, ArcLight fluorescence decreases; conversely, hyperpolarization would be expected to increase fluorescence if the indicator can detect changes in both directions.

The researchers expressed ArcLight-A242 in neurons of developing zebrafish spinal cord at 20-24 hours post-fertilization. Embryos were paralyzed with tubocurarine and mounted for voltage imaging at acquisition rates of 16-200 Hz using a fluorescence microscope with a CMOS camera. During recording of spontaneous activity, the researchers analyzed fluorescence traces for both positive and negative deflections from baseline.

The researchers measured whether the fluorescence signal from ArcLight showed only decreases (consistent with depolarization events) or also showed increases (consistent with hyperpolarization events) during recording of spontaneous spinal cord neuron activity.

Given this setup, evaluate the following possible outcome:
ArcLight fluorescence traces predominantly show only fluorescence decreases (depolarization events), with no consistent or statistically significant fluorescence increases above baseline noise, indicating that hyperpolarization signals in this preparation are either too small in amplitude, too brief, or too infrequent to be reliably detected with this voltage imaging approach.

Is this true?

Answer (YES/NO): NO